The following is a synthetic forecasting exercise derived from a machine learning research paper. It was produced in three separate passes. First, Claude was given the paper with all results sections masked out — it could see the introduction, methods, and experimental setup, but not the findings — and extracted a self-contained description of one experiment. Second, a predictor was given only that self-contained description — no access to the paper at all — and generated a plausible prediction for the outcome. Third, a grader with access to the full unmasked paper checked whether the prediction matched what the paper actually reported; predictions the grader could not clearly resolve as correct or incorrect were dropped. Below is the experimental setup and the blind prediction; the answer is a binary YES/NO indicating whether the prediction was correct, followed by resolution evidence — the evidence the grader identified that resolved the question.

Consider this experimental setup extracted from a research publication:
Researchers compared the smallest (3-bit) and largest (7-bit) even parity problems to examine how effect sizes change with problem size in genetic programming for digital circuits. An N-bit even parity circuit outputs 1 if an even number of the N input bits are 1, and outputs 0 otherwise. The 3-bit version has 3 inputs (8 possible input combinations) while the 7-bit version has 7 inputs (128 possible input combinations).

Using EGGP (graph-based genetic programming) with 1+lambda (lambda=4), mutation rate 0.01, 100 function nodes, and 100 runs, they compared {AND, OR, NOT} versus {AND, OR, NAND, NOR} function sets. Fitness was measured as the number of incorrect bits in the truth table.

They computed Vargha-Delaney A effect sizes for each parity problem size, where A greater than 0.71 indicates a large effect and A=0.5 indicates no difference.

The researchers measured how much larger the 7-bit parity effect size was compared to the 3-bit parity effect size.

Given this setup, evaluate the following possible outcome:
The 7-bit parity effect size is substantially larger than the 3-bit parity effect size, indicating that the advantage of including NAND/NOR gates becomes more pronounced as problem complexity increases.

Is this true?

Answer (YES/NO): YES